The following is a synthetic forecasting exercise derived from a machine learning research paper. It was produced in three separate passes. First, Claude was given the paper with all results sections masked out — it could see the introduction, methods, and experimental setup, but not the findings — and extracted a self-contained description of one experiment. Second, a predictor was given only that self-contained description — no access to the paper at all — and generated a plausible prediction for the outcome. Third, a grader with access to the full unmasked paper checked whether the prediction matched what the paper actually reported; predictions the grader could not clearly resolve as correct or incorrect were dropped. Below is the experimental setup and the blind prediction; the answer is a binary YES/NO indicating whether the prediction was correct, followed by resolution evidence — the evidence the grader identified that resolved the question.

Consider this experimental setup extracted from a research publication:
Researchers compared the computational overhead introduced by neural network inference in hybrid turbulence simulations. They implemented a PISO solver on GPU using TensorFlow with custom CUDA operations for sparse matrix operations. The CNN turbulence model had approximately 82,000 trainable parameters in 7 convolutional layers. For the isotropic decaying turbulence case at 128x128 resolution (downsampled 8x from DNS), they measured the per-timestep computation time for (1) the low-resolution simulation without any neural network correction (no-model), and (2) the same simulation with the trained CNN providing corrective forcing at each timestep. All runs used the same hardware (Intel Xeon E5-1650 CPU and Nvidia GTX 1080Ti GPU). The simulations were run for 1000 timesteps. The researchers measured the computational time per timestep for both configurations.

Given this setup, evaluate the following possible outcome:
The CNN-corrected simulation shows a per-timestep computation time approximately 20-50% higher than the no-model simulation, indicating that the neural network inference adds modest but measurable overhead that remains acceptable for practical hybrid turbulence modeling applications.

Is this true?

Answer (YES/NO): NO